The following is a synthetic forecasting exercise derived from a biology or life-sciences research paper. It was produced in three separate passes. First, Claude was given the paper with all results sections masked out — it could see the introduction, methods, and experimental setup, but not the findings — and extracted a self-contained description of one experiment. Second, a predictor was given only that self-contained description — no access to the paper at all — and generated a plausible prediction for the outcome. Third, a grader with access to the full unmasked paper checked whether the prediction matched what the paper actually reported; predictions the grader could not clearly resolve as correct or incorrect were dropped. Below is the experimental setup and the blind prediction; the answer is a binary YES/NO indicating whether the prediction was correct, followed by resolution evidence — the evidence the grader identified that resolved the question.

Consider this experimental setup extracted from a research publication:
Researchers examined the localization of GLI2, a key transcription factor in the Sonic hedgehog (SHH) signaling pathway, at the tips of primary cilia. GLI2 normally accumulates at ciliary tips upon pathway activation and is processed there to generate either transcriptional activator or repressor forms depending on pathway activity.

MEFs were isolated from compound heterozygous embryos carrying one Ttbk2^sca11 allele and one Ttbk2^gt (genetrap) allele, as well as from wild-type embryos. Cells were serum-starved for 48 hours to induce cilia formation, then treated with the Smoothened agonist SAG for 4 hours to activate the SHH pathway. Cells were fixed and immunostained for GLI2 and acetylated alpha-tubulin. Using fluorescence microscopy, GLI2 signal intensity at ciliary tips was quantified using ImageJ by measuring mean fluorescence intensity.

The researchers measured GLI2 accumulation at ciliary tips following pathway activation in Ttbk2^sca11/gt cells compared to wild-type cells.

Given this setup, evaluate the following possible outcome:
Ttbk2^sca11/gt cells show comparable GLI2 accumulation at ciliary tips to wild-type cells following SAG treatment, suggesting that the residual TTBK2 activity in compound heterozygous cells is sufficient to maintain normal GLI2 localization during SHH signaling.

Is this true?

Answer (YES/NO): YES